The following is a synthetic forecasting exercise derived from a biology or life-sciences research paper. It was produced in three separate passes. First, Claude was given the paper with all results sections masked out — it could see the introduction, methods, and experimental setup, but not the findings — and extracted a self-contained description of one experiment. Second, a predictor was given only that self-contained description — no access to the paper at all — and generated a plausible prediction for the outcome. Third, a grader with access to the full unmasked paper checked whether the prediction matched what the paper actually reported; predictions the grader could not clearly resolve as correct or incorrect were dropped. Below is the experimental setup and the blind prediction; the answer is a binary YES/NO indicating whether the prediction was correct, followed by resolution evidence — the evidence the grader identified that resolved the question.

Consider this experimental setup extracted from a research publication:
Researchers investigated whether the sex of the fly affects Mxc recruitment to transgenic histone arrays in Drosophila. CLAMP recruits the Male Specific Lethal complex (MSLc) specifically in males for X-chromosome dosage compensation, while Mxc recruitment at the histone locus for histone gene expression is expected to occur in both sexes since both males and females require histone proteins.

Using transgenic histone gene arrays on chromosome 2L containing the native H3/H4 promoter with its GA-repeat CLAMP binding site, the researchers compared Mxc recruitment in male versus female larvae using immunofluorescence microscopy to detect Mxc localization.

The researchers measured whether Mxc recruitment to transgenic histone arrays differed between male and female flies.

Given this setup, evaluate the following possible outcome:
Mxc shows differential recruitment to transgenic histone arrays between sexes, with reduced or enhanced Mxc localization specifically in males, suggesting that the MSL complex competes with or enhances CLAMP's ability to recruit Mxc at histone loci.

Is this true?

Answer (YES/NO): NO